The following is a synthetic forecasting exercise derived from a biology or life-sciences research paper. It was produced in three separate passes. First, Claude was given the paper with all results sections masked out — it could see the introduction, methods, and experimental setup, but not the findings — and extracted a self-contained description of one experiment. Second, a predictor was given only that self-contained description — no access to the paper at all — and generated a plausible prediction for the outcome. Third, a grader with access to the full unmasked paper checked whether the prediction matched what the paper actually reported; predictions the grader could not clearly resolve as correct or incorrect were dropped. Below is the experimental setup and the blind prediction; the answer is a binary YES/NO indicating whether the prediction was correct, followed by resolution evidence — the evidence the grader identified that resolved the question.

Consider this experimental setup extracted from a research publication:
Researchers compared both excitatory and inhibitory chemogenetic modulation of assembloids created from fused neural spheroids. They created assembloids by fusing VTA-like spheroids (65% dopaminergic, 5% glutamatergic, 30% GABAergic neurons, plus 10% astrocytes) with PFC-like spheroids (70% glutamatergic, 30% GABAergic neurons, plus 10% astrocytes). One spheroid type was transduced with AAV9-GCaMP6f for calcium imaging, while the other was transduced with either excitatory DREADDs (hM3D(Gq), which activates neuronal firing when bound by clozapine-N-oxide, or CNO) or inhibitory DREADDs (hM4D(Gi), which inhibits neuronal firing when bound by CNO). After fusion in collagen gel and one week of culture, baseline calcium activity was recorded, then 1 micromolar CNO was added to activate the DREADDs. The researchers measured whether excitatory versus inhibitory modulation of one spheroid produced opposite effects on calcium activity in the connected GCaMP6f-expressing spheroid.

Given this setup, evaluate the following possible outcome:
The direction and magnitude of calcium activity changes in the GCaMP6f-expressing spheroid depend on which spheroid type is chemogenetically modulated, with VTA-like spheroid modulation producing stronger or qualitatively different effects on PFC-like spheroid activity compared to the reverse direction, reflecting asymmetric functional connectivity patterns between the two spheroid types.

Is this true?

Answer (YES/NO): YES